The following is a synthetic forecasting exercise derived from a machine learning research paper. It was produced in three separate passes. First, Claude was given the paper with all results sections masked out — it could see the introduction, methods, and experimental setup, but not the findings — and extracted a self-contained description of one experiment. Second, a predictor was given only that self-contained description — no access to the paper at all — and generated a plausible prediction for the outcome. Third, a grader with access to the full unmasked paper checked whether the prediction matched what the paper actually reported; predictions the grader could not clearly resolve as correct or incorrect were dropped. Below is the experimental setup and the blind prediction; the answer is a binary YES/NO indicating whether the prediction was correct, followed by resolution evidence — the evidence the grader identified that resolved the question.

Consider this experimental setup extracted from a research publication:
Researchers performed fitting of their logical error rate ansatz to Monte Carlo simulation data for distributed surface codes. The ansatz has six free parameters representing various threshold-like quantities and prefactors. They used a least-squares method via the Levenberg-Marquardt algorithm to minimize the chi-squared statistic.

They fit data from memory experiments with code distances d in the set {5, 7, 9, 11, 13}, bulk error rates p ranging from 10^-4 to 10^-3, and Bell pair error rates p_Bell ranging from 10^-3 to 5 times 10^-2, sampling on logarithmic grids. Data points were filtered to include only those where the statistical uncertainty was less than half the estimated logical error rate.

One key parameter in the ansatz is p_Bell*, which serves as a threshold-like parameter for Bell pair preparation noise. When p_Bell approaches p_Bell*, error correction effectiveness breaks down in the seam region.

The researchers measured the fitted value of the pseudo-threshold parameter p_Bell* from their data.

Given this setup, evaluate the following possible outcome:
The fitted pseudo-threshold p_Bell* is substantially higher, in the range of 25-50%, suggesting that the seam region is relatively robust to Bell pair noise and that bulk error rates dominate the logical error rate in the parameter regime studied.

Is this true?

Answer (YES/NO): YES